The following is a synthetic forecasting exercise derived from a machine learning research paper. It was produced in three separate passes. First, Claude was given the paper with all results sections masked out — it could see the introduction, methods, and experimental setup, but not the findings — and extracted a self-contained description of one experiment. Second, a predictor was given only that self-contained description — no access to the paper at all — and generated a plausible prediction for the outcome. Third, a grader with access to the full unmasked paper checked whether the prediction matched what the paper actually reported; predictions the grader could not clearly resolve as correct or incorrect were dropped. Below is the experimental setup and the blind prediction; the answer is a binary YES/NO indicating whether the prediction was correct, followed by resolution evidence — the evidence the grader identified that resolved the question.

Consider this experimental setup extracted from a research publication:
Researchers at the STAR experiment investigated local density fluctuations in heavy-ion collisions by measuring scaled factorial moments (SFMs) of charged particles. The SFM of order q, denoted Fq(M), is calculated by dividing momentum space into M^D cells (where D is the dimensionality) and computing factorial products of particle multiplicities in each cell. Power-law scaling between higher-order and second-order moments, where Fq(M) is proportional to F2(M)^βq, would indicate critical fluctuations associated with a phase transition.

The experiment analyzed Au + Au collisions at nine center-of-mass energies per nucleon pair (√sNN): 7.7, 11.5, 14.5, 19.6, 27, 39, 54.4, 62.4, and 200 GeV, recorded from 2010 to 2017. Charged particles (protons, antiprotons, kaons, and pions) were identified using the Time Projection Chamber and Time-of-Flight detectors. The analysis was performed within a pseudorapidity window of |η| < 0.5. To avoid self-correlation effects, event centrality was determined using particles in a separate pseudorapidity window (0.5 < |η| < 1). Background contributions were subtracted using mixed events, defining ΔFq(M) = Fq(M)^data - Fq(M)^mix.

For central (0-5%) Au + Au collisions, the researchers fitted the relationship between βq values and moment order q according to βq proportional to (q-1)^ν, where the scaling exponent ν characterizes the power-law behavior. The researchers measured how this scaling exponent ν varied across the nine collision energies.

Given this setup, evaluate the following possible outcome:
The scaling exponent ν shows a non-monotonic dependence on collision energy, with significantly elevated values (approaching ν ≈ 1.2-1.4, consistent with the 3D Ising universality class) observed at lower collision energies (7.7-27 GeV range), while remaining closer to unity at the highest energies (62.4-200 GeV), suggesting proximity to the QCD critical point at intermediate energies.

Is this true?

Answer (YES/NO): NO